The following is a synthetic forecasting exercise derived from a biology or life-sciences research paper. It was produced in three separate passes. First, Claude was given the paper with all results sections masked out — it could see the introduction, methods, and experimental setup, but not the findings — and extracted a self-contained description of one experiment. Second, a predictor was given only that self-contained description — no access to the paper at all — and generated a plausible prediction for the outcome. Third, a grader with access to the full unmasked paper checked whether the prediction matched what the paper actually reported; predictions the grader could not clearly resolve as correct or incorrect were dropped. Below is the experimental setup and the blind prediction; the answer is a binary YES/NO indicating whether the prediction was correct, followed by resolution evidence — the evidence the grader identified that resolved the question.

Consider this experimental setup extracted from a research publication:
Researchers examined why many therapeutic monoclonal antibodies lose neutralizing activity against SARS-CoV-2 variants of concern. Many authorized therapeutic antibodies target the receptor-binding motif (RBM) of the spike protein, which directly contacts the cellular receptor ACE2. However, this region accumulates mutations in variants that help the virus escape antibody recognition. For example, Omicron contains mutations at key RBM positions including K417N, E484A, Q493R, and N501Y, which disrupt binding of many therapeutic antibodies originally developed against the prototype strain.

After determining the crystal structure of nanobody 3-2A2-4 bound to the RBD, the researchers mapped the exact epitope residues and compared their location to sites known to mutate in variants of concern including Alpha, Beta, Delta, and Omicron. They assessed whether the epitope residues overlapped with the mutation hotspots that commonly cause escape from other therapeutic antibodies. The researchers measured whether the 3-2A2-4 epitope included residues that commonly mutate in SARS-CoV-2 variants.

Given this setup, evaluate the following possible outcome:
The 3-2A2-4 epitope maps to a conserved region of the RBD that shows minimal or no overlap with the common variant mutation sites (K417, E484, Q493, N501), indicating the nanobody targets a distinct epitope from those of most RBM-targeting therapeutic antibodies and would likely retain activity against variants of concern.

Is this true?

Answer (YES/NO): YES